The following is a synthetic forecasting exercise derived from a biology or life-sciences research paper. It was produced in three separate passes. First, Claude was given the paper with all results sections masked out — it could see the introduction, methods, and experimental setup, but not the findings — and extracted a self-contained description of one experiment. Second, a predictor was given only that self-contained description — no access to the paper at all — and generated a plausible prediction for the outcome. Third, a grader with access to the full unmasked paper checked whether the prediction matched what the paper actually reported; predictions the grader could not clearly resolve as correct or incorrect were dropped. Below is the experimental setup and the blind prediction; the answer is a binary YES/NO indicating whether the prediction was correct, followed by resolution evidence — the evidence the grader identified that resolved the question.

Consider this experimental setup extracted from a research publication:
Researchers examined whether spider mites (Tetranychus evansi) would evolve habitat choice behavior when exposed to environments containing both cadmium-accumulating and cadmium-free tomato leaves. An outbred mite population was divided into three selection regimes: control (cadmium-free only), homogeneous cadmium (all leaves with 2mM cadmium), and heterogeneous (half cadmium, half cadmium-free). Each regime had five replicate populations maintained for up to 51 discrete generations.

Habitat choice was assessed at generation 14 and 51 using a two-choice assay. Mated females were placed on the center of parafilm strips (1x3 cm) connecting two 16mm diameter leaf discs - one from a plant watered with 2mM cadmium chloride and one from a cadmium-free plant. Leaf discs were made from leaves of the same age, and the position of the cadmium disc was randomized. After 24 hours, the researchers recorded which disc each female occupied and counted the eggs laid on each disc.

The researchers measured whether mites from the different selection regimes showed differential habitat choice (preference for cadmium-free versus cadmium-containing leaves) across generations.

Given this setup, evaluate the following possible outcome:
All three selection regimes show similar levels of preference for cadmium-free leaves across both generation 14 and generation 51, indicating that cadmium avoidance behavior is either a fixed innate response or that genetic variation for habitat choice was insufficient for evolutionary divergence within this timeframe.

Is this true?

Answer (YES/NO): YES